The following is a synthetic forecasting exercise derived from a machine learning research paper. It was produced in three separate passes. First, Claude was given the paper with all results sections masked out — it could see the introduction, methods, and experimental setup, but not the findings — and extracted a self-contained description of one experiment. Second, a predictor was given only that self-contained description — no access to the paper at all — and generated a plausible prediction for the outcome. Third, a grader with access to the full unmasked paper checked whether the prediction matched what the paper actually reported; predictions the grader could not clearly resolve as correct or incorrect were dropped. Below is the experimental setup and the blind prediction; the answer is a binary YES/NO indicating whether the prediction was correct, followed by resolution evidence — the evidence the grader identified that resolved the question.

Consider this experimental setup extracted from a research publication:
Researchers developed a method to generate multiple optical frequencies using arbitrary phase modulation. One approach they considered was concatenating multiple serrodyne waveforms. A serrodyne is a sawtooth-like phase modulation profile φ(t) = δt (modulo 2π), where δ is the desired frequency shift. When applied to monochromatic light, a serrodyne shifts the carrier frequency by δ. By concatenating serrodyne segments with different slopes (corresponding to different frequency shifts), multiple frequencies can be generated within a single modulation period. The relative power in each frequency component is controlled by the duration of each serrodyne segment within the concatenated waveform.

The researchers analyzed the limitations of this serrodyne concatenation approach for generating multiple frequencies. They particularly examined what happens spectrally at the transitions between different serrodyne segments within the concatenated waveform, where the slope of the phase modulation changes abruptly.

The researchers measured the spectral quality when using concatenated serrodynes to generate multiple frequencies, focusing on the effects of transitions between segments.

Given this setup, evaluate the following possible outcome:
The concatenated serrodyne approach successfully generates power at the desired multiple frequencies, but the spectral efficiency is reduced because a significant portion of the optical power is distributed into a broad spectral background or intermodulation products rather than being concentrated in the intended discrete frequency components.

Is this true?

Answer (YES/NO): NO